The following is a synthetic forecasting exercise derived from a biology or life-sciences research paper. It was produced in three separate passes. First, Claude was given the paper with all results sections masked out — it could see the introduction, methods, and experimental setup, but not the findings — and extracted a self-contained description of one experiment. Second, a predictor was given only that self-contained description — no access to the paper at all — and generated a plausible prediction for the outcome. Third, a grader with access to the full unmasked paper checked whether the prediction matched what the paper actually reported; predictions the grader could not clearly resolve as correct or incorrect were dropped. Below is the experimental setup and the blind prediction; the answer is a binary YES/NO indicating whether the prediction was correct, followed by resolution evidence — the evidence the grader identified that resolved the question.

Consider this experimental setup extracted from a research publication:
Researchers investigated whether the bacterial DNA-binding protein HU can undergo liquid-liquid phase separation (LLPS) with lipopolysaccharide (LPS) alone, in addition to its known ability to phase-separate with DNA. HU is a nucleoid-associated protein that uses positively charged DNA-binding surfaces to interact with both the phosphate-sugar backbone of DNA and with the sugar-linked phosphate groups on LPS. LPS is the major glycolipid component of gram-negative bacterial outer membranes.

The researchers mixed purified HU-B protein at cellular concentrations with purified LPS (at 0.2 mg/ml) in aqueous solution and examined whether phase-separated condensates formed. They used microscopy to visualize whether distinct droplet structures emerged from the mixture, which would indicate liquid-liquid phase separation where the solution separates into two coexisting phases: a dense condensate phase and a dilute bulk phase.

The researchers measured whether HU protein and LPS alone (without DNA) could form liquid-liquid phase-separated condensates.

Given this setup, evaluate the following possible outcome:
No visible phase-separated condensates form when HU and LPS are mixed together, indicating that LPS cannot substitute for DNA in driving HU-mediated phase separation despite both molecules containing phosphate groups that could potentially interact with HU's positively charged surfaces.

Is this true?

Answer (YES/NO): NO